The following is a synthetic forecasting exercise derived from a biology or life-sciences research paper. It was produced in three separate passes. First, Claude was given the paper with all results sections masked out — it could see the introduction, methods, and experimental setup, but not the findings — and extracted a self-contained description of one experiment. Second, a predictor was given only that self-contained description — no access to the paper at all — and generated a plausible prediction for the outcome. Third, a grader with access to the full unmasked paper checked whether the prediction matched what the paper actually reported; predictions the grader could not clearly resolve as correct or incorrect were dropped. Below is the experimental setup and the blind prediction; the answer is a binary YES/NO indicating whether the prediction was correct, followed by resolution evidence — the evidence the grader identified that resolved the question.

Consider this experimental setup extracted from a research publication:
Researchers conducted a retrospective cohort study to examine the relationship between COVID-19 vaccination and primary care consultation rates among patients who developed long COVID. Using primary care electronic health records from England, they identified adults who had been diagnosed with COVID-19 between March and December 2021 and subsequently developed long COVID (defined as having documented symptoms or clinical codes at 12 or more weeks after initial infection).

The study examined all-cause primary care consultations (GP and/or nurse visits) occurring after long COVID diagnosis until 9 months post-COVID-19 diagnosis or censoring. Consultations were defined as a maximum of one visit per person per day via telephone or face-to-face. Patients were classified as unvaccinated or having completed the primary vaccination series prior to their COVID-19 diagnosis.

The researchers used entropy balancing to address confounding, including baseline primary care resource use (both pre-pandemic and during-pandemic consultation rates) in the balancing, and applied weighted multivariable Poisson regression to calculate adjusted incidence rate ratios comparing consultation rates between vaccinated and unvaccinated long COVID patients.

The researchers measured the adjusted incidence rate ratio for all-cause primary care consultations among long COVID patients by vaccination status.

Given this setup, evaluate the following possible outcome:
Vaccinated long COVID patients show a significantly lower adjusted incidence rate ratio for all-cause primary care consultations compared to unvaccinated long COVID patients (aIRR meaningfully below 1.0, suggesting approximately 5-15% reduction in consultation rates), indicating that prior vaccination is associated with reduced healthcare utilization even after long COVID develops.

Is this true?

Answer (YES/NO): NO